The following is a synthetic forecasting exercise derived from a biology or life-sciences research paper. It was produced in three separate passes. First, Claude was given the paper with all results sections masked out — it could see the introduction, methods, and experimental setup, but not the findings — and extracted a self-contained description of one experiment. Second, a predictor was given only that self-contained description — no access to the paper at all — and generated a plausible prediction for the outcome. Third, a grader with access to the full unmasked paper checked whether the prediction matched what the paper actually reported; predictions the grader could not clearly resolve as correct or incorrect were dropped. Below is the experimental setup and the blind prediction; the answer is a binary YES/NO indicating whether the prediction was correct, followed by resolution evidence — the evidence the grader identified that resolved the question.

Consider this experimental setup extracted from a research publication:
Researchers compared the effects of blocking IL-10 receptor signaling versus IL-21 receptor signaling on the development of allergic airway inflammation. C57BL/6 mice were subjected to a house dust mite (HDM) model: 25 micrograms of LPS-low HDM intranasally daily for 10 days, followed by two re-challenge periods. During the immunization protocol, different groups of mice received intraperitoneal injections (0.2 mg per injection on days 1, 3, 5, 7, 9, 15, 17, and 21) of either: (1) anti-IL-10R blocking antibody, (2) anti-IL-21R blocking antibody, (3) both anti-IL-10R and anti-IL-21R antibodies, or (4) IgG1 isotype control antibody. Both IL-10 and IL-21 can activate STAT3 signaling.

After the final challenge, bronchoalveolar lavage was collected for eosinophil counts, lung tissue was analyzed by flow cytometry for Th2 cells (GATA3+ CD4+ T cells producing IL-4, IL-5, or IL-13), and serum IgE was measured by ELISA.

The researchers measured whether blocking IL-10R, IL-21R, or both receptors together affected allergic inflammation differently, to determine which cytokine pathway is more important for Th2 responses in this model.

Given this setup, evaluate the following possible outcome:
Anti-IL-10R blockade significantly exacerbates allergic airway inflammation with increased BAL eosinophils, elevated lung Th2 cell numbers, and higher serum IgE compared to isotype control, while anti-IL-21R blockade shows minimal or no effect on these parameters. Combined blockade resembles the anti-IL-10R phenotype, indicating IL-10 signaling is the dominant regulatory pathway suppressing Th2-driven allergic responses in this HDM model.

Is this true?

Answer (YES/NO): NO